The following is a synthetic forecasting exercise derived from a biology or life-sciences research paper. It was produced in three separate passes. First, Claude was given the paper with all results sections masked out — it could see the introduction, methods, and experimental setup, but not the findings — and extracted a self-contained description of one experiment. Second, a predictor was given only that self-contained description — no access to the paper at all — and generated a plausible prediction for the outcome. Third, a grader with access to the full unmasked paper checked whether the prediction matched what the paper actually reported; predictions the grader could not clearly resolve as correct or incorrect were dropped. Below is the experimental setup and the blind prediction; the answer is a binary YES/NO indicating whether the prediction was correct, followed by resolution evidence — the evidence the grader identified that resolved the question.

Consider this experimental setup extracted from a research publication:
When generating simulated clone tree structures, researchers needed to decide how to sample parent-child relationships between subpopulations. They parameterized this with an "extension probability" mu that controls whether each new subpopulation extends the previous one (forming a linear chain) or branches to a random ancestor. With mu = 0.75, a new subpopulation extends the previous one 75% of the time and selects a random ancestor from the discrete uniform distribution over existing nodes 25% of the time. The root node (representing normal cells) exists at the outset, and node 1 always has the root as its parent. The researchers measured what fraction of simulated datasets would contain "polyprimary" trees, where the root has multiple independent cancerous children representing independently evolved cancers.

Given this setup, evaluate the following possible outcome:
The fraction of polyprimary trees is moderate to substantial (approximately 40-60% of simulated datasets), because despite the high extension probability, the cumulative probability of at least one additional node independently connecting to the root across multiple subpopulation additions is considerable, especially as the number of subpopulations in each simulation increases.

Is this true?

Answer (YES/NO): NO